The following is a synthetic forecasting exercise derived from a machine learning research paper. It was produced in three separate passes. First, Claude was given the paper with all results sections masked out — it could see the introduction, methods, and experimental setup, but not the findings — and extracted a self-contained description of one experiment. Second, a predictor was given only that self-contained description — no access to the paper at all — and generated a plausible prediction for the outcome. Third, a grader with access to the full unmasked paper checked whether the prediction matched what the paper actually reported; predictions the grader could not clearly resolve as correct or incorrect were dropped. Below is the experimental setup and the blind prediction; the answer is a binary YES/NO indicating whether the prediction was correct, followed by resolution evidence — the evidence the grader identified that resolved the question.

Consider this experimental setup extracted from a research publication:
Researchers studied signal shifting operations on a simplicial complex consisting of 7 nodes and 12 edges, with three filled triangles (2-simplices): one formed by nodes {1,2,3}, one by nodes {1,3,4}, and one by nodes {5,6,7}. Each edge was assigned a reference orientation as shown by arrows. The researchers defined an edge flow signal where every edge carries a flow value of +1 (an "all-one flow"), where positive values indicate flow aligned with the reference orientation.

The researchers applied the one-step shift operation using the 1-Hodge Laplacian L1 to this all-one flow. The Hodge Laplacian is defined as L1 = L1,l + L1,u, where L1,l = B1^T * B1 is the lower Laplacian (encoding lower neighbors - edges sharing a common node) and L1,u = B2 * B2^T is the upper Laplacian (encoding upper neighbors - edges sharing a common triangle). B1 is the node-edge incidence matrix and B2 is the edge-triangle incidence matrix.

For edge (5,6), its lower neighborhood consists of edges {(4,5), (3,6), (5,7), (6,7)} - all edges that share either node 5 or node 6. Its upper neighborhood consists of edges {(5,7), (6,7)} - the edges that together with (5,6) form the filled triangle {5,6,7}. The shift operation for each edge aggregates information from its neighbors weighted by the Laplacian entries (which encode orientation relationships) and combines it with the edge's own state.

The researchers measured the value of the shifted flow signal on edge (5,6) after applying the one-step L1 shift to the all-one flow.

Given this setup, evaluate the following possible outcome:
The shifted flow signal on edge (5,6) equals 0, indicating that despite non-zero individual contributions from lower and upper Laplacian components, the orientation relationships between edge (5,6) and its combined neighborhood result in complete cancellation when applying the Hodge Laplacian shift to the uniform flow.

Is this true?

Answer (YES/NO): NO